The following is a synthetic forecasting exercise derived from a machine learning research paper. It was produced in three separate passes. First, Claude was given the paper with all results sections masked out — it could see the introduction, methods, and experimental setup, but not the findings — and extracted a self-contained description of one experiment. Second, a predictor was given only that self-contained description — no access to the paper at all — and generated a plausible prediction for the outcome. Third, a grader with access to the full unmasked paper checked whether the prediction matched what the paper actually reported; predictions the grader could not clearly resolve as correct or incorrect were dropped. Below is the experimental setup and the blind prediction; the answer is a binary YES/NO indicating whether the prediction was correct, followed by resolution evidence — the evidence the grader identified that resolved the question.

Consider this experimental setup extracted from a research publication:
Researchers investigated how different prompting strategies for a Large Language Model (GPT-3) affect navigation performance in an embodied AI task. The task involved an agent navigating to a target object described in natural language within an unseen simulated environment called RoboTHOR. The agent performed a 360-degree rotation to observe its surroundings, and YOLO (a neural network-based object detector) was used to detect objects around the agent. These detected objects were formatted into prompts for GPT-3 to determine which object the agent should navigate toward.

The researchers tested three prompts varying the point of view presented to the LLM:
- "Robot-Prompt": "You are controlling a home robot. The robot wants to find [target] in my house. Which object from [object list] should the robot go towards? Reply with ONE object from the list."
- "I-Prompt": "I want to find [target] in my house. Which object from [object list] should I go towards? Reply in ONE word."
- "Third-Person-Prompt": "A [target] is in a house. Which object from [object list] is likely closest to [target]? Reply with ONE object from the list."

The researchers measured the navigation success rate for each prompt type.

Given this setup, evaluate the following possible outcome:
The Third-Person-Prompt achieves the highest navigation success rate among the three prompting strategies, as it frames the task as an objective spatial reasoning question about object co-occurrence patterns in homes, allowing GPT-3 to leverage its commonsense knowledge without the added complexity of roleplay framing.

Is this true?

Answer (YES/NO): NO